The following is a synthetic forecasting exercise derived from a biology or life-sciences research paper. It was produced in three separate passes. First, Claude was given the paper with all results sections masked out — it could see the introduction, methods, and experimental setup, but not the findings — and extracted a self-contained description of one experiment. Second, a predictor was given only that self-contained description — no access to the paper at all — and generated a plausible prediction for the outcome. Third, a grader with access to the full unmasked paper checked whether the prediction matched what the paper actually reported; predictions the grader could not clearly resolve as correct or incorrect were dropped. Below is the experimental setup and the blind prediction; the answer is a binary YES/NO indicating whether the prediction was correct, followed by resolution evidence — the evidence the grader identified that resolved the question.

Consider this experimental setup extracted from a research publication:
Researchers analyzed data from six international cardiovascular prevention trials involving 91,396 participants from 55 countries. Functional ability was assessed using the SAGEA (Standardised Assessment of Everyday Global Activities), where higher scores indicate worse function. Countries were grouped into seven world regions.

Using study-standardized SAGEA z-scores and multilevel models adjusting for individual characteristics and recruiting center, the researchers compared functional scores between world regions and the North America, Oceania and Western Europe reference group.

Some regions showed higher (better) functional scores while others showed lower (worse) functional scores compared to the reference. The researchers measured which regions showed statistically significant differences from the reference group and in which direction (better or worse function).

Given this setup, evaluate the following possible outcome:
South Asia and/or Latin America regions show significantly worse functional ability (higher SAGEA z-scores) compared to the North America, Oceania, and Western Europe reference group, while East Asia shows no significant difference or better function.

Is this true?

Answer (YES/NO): NO